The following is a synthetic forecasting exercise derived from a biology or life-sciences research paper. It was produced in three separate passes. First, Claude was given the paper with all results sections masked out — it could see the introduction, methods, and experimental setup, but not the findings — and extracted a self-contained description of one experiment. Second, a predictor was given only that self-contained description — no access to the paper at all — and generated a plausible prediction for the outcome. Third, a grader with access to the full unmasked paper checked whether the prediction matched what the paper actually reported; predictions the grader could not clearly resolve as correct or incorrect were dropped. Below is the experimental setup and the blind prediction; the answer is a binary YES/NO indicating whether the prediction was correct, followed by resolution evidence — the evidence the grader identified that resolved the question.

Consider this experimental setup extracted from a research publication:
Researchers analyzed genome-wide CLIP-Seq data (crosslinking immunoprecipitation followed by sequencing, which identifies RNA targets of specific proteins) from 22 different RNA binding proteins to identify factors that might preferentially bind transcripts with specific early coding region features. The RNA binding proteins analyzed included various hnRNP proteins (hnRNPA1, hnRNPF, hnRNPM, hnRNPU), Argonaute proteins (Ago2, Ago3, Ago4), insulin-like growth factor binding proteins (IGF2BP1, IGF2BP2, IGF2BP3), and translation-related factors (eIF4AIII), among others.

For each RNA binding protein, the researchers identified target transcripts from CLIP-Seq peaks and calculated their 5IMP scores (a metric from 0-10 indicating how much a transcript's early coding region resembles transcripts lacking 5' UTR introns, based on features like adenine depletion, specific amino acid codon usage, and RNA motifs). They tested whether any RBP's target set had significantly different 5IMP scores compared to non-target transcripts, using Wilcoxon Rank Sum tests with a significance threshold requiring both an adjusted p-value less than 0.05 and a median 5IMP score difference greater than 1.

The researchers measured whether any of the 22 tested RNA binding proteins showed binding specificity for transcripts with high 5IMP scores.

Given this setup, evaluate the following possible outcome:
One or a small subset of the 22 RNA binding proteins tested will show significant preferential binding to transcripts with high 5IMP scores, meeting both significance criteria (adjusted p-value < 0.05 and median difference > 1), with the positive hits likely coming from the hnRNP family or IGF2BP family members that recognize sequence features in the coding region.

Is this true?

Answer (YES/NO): NO